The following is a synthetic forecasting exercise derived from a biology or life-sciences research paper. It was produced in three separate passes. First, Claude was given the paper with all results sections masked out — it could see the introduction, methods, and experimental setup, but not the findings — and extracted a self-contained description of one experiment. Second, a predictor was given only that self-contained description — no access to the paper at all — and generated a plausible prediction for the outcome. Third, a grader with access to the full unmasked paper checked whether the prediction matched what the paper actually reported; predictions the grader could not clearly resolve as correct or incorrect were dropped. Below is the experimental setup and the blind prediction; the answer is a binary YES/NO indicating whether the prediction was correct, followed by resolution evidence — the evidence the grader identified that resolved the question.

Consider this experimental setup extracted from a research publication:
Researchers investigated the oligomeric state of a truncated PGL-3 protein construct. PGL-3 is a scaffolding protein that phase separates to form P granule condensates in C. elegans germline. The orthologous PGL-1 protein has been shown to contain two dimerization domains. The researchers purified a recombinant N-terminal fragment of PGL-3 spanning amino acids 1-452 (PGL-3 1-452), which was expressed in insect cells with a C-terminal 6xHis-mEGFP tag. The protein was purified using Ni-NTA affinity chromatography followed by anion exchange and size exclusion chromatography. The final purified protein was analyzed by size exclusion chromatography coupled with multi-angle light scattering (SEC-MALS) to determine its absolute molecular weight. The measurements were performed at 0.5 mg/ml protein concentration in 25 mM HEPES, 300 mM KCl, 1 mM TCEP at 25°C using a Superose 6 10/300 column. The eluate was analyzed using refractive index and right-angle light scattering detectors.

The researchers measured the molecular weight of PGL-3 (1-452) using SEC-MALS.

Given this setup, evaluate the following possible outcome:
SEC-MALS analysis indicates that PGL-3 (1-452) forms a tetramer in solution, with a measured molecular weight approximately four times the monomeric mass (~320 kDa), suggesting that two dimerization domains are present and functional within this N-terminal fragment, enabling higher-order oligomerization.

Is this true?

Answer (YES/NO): NO